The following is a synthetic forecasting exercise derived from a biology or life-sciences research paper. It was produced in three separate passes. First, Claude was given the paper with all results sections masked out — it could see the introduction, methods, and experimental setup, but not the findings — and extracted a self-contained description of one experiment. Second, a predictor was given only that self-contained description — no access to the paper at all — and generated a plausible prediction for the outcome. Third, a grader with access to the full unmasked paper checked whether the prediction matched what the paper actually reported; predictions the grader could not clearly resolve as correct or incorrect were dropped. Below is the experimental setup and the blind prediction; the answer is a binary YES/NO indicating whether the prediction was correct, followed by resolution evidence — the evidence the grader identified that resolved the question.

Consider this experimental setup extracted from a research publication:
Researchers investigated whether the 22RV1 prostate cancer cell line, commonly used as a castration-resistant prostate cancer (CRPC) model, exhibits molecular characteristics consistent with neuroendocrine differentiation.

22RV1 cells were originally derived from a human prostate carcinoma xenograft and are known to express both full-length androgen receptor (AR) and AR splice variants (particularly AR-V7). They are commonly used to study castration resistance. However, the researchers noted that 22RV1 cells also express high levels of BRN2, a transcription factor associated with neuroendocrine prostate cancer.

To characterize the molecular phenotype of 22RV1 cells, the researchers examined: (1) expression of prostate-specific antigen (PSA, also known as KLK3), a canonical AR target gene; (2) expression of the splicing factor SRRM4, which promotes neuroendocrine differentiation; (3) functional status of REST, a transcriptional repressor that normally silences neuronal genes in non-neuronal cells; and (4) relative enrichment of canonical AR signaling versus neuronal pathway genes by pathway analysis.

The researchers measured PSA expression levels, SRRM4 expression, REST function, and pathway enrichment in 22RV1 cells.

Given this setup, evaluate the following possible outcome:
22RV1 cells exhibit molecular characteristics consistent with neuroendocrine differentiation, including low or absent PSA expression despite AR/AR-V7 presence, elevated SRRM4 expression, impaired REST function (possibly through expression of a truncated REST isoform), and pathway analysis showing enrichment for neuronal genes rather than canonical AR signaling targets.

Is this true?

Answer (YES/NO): YES